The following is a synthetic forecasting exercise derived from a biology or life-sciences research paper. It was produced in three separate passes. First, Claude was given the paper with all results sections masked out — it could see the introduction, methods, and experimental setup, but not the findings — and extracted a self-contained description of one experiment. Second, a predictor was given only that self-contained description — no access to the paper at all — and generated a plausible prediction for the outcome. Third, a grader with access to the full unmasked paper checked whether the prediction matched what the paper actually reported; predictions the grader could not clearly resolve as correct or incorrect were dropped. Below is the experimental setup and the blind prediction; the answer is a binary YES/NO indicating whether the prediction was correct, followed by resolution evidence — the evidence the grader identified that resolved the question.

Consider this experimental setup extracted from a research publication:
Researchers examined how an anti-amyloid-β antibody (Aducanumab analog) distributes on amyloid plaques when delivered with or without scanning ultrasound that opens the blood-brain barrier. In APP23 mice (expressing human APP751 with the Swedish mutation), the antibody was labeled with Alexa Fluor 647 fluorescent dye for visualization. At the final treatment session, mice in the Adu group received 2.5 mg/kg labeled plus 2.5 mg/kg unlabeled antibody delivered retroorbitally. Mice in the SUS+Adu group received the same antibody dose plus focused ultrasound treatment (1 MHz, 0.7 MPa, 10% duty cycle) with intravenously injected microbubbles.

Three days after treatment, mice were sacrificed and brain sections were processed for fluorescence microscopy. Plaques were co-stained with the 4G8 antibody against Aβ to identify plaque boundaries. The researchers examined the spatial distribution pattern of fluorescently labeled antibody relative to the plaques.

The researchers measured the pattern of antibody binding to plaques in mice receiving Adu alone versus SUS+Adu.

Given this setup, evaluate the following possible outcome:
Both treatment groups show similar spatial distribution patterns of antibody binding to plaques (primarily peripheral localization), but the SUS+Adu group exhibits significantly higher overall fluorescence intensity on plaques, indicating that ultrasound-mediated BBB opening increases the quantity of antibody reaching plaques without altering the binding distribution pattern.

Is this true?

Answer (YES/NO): NO